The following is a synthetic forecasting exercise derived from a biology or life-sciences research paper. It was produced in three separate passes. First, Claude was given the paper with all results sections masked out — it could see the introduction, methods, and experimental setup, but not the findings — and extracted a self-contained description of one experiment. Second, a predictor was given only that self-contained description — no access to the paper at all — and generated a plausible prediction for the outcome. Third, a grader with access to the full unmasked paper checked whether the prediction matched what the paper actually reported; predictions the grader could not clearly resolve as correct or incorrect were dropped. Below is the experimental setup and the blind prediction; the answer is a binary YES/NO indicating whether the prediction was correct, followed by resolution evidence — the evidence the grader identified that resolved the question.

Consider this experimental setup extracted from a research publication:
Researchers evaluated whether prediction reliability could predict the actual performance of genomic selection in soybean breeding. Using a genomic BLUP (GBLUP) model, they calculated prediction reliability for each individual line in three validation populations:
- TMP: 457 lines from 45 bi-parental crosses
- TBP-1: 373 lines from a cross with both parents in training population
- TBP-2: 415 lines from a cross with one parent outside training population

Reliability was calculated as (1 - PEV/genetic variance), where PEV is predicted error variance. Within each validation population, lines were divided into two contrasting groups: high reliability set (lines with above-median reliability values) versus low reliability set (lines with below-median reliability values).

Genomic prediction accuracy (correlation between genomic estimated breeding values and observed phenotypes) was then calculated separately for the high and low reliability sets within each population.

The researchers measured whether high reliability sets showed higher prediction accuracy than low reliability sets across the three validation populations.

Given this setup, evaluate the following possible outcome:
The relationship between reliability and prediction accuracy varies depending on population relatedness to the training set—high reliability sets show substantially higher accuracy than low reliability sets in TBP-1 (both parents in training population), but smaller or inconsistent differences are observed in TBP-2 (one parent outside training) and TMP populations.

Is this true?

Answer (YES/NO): NO